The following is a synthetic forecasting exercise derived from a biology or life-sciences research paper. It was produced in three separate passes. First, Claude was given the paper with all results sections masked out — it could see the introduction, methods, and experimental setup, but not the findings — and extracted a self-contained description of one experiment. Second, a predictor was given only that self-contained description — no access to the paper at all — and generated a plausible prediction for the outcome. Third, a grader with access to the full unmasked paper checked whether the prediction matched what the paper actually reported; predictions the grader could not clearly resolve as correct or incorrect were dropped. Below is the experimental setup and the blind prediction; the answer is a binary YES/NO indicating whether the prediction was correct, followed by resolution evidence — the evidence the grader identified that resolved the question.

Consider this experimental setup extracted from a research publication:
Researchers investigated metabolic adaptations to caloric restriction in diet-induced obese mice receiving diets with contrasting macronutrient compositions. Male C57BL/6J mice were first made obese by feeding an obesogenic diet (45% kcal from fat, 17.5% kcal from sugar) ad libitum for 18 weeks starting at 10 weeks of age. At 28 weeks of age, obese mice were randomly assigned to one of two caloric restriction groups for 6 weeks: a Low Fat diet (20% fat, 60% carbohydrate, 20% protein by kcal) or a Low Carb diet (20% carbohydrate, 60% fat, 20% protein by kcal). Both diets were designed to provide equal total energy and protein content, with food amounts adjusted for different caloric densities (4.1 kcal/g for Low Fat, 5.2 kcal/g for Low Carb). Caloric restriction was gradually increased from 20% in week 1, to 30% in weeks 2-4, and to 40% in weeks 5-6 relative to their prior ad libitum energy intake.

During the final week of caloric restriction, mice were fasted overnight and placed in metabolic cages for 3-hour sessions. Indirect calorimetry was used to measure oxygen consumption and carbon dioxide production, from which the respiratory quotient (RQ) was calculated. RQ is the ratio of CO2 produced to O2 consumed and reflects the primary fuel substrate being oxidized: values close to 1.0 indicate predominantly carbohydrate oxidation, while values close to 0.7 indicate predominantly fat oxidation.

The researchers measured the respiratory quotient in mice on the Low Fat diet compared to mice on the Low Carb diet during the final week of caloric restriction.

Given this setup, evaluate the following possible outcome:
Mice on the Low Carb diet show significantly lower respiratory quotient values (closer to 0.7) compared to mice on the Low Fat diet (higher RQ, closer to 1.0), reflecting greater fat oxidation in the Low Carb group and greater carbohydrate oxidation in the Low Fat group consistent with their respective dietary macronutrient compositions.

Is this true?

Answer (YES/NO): NO